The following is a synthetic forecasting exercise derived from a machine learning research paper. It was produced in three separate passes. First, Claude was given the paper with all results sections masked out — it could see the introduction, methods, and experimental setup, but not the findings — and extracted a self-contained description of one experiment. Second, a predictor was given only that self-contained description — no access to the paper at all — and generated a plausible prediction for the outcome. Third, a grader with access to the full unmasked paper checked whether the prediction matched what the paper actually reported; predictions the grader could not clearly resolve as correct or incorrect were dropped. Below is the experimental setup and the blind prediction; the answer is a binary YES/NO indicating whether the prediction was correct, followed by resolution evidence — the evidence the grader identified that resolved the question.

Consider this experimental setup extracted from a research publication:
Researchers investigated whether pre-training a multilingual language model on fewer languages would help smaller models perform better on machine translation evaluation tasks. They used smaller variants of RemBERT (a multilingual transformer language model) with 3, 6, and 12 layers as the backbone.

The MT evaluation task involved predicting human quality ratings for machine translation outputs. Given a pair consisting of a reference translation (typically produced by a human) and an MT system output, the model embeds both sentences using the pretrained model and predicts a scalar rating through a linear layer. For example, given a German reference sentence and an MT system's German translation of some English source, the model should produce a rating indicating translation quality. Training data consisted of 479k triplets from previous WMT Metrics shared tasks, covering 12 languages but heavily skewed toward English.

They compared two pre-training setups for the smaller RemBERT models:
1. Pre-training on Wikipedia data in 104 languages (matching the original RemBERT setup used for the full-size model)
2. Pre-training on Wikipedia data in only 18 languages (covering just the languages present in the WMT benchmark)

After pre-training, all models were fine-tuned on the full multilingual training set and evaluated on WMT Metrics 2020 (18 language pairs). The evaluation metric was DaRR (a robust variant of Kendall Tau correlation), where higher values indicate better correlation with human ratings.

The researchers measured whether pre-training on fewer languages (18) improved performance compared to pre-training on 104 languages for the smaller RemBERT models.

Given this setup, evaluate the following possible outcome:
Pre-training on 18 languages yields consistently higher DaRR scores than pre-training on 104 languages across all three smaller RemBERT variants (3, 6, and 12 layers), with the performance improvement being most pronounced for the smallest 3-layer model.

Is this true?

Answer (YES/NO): YES